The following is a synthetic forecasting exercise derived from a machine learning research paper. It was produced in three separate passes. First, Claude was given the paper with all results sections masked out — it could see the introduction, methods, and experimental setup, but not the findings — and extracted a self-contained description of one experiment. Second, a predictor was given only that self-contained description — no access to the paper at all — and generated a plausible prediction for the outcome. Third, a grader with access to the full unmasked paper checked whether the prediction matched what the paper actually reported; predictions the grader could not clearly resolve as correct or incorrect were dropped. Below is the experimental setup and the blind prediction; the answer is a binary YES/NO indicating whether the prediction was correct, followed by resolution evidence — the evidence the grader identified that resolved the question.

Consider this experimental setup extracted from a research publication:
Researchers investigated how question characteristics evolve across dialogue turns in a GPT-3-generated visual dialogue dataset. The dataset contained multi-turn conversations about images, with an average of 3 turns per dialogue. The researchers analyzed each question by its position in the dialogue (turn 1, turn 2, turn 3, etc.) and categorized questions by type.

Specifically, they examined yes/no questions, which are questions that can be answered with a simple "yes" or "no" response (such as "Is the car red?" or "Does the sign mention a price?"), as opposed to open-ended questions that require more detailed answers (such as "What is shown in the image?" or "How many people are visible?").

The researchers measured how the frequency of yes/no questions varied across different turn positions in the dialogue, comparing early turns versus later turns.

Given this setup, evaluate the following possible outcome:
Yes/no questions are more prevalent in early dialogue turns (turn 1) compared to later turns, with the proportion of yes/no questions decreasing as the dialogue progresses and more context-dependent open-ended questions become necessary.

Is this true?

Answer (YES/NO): NO